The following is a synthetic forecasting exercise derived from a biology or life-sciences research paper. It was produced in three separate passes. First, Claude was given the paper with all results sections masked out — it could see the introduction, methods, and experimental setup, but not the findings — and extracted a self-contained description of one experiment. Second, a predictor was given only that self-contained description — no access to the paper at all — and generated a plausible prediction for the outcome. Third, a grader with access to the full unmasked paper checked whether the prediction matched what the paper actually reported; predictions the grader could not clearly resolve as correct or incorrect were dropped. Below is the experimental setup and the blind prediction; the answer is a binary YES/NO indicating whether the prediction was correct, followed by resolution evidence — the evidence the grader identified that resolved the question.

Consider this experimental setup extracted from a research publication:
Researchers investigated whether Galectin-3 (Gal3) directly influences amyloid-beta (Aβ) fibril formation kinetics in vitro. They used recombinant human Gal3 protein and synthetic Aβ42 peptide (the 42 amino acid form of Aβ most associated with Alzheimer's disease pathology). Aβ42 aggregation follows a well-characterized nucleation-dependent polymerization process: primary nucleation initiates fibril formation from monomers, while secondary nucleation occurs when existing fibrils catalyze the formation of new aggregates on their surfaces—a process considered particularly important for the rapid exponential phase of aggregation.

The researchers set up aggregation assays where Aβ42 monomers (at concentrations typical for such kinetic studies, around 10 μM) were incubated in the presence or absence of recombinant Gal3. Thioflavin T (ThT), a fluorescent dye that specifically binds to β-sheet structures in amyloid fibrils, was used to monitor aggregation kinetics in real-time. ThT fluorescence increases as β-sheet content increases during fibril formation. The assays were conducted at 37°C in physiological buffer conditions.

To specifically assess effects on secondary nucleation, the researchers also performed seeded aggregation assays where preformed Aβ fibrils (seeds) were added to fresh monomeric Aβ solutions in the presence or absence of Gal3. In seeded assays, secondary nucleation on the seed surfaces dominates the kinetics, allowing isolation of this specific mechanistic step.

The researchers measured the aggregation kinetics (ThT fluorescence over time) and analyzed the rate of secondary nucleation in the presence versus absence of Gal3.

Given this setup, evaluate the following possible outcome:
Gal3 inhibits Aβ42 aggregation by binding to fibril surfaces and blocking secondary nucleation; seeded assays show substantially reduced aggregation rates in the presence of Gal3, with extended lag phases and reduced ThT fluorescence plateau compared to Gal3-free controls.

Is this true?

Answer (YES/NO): NO